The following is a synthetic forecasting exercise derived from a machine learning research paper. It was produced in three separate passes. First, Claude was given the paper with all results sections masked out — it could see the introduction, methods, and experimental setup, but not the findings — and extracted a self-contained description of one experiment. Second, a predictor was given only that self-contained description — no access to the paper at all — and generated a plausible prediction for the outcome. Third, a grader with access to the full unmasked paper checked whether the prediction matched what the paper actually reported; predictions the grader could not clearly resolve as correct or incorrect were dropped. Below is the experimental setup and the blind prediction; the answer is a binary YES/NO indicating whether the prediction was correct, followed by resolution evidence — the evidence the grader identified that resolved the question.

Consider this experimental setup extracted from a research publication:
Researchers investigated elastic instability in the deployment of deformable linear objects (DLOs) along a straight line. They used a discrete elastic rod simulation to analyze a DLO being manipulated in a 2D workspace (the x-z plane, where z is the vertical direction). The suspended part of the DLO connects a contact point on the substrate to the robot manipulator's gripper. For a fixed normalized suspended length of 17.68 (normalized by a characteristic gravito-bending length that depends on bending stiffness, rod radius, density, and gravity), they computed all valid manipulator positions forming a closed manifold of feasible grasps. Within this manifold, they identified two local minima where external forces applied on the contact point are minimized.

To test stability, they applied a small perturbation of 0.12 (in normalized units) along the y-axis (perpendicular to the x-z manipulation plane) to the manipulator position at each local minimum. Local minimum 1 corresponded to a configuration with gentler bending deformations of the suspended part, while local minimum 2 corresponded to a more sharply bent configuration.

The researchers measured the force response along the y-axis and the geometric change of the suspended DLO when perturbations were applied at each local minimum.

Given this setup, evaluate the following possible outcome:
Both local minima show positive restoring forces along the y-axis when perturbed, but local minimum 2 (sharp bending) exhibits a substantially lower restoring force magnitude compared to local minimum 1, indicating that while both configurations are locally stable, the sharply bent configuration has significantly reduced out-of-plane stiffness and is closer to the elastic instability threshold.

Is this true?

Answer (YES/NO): NO